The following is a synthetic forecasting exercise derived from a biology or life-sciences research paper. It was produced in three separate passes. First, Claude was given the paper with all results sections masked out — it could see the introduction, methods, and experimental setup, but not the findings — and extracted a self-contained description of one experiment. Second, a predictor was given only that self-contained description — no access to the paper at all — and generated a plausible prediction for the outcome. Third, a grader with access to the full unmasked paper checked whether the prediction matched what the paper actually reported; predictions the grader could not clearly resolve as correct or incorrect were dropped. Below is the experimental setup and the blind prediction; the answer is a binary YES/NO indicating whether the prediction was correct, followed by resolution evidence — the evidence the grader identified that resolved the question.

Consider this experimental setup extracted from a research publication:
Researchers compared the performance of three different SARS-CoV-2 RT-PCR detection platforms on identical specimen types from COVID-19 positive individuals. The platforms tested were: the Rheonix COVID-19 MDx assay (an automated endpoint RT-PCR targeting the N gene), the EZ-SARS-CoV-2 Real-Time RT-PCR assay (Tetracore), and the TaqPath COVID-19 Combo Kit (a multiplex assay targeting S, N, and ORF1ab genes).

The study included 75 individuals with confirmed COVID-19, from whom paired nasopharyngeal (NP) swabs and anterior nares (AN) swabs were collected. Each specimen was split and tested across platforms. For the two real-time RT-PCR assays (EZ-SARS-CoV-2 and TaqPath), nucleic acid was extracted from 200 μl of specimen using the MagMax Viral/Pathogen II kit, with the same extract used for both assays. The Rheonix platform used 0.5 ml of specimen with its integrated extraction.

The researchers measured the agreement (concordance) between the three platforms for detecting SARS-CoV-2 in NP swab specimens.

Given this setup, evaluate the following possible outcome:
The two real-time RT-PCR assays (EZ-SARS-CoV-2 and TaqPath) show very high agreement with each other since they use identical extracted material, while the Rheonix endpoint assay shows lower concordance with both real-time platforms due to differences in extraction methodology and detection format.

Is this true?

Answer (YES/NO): NO